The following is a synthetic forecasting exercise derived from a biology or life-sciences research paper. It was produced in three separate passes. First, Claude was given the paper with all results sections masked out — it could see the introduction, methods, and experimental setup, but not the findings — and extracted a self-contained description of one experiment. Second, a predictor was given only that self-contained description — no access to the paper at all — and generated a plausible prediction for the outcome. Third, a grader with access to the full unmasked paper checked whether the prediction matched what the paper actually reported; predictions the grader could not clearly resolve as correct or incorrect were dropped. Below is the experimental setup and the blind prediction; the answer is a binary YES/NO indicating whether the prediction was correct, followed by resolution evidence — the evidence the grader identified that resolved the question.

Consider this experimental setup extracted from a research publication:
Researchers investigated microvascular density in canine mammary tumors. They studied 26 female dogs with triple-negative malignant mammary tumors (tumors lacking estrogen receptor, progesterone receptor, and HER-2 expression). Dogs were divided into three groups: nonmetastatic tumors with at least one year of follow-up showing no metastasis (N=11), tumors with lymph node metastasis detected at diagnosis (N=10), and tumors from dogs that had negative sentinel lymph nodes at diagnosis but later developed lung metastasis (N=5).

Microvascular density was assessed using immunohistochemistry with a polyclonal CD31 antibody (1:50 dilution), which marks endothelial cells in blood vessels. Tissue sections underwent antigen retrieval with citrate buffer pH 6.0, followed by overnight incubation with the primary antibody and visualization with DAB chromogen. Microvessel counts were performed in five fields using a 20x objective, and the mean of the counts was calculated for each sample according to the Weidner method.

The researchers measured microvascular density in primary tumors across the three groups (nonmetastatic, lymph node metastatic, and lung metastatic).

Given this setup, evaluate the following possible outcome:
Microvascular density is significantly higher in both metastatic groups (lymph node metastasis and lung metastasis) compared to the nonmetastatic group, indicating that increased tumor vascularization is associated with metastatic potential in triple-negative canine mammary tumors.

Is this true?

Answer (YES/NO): YES